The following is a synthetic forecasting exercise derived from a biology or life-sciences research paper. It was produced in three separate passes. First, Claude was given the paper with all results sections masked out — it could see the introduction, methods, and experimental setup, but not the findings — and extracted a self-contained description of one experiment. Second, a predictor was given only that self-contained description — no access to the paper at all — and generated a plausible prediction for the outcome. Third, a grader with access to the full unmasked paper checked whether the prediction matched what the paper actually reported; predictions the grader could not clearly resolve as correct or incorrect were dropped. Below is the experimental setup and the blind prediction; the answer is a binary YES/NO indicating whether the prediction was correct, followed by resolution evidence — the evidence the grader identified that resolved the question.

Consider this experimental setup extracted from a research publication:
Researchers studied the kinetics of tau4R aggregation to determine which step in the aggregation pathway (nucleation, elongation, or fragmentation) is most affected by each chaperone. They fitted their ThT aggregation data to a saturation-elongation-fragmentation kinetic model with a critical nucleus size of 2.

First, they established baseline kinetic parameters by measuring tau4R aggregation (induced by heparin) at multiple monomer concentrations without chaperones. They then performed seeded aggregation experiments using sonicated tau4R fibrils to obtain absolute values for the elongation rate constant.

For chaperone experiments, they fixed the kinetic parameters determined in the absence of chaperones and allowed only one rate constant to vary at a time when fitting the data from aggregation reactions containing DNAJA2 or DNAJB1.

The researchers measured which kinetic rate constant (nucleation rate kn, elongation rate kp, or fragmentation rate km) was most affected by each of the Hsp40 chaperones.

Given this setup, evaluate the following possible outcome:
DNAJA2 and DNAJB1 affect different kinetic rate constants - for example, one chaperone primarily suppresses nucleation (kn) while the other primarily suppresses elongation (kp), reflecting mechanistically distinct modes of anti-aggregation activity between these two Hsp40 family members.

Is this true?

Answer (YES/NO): NO